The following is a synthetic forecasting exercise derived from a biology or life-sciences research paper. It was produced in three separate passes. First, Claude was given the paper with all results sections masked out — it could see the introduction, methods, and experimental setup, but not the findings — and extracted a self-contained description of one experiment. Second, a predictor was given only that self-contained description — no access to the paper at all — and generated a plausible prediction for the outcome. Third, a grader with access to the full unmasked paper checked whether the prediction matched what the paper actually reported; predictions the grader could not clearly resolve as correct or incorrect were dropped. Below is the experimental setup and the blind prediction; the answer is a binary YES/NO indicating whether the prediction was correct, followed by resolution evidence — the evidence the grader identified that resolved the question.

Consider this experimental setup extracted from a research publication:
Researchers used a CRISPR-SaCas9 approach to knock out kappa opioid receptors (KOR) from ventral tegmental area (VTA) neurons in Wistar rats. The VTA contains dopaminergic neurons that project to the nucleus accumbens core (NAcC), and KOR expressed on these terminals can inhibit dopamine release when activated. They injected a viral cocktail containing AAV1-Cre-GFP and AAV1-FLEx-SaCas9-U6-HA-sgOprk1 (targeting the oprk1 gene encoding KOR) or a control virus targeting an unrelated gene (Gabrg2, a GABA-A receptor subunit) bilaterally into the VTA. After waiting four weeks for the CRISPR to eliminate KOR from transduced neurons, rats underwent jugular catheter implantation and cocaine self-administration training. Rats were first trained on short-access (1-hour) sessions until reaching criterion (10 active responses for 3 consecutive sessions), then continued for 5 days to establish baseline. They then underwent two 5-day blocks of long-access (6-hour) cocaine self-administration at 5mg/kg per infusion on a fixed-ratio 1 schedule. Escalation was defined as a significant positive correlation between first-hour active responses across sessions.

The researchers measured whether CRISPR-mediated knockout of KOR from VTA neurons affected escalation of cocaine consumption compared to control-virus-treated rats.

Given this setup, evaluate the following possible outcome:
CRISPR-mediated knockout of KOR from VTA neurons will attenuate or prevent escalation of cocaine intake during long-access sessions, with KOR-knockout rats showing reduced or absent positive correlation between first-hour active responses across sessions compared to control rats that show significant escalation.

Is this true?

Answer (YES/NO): YES